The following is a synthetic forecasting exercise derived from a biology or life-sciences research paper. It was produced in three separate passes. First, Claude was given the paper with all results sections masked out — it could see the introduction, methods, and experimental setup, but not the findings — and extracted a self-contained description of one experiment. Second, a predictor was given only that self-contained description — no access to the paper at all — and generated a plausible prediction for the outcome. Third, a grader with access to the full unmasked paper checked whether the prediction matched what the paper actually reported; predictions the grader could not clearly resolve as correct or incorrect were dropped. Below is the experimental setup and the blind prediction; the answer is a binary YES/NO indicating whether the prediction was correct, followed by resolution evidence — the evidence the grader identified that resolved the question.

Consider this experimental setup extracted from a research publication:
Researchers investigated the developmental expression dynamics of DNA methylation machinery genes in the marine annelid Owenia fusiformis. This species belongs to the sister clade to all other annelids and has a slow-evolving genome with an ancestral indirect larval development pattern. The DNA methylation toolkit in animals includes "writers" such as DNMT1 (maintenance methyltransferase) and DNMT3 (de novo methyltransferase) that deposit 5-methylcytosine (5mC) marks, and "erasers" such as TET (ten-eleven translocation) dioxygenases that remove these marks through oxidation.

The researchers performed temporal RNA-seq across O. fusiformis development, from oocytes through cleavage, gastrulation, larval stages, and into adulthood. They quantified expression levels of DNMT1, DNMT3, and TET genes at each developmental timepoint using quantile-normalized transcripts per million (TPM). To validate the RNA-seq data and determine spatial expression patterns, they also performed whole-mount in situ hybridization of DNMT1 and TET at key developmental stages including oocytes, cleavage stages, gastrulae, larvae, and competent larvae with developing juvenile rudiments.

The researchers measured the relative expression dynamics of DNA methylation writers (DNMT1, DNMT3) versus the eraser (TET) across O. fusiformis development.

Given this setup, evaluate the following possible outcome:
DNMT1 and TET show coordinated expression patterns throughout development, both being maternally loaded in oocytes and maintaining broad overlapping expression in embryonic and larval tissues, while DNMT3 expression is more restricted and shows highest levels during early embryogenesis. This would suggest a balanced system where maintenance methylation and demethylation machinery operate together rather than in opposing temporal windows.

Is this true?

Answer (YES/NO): NO